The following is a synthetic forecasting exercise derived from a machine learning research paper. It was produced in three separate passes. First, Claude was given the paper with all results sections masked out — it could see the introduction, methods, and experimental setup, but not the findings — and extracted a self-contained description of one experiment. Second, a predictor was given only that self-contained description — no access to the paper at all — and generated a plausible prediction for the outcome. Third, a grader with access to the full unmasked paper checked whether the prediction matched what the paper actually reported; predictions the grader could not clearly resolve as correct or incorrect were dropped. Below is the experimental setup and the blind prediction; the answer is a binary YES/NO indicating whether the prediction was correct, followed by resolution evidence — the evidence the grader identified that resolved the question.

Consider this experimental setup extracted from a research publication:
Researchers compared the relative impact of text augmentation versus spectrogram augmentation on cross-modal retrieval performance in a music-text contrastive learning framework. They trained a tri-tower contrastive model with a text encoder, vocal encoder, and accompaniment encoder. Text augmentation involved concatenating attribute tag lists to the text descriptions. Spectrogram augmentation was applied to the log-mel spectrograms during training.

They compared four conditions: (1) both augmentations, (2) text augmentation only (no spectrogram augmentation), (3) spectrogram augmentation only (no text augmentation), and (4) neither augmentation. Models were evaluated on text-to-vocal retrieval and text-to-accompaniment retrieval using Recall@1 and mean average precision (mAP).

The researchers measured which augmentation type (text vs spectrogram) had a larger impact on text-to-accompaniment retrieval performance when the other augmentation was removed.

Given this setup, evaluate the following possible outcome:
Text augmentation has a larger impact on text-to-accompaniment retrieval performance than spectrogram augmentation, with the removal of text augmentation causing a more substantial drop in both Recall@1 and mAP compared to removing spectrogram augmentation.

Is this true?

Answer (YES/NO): YES